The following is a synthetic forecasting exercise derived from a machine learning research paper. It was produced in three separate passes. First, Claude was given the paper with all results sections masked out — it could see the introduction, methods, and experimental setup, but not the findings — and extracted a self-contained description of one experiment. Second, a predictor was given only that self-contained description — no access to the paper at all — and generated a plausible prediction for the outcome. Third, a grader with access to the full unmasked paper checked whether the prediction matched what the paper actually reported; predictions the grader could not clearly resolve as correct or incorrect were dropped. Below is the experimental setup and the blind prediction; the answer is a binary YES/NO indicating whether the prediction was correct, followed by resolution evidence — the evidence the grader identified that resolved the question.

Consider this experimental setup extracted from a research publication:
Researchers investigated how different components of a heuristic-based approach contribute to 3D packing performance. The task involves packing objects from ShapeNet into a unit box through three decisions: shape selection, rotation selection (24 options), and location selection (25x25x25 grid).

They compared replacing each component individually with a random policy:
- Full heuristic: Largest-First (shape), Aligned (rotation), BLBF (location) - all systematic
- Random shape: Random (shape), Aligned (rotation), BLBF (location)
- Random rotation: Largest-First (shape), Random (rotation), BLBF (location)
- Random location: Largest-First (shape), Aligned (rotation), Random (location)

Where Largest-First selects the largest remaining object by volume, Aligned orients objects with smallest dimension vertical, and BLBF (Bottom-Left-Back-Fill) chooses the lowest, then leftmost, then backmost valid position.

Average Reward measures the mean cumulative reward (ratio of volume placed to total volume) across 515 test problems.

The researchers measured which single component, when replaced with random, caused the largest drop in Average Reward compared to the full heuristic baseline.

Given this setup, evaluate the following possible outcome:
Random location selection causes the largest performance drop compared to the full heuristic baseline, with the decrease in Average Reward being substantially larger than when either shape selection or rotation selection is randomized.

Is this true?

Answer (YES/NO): NO